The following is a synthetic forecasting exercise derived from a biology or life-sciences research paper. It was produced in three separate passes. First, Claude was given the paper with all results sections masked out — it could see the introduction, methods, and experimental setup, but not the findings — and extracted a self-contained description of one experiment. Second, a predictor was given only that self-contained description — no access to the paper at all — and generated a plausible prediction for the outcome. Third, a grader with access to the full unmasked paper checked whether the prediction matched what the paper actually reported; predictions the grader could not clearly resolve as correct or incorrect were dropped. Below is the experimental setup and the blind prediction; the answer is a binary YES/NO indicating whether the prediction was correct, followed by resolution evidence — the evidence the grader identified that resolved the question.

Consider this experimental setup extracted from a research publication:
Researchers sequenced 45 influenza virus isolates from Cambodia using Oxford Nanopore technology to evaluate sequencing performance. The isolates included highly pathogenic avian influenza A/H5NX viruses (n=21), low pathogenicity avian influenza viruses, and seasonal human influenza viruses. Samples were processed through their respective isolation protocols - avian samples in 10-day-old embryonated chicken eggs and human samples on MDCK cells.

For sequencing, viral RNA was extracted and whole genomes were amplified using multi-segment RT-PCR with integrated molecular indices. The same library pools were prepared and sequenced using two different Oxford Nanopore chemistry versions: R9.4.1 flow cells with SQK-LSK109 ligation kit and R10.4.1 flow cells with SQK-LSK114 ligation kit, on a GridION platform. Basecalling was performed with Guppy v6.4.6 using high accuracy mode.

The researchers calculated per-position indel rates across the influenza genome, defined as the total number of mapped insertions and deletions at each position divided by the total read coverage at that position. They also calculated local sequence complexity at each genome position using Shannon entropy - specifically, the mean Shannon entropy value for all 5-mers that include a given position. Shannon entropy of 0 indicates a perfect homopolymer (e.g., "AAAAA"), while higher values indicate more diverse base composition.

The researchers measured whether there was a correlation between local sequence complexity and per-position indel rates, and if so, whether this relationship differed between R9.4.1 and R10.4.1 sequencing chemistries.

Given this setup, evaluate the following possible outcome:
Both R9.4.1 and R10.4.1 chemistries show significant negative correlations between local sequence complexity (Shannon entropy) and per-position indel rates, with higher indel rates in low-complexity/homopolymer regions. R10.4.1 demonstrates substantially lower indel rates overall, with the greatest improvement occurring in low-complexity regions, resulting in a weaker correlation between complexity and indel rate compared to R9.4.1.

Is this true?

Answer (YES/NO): YES